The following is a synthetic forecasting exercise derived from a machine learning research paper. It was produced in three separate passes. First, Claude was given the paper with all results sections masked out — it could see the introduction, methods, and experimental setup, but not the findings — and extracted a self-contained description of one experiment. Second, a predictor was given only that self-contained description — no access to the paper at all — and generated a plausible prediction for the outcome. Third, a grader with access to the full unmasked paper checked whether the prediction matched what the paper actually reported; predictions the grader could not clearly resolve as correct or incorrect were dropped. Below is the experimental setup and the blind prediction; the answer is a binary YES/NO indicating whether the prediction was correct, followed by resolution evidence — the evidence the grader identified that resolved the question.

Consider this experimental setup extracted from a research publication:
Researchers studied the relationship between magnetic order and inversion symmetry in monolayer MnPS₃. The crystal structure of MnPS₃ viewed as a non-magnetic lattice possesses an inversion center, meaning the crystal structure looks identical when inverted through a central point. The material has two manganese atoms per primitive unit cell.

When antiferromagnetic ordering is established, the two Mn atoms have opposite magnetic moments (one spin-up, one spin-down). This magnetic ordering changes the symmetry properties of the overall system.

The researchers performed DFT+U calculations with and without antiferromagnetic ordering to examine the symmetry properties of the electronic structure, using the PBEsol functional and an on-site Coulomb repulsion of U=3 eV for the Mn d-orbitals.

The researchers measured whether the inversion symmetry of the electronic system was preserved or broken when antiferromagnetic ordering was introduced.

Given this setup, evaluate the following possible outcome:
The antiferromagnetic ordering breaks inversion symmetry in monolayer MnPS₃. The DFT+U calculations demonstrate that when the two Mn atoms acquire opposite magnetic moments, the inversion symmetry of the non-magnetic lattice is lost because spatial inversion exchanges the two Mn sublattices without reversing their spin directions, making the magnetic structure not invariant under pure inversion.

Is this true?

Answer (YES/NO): YES